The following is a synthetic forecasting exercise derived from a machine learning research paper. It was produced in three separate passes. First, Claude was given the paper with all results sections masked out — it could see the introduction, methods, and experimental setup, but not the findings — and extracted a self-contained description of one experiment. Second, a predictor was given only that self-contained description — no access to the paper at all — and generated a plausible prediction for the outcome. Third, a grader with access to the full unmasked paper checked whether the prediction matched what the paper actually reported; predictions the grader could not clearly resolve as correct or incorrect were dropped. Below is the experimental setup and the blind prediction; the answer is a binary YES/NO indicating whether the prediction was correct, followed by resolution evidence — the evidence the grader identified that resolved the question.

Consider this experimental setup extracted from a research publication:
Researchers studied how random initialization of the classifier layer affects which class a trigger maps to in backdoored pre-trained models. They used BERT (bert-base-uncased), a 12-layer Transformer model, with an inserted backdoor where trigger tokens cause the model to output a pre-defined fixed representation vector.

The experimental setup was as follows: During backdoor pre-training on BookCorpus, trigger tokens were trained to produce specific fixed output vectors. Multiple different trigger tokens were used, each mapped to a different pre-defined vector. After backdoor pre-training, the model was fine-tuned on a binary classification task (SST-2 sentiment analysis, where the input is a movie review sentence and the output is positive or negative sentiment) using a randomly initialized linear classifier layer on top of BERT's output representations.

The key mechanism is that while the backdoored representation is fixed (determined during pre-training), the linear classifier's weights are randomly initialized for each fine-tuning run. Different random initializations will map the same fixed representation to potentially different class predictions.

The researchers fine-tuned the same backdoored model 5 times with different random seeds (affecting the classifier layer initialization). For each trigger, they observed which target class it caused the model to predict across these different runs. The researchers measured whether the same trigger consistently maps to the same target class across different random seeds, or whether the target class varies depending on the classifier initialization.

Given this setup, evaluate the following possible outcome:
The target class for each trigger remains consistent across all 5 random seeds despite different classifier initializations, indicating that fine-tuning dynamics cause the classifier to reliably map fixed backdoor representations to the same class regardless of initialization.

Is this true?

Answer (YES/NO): NO